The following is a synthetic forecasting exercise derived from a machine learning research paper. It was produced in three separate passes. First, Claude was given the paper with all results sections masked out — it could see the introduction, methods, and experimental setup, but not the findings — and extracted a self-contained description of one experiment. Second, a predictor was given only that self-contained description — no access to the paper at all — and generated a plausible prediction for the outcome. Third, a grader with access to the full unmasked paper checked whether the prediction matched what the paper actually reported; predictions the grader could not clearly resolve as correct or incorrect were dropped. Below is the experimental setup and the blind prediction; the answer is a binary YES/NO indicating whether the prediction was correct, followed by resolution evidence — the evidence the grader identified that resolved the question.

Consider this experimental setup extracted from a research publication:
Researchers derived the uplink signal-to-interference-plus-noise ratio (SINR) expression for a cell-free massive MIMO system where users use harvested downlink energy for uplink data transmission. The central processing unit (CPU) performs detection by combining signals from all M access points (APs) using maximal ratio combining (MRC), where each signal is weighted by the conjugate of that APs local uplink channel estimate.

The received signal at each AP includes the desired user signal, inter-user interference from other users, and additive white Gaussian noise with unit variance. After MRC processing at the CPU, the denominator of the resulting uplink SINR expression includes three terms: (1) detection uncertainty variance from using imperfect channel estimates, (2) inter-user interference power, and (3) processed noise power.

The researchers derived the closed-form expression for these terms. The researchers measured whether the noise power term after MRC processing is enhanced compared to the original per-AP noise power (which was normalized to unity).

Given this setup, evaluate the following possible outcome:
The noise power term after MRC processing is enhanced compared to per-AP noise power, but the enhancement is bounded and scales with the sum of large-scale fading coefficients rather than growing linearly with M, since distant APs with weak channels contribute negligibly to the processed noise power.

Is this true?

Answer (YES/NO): NO